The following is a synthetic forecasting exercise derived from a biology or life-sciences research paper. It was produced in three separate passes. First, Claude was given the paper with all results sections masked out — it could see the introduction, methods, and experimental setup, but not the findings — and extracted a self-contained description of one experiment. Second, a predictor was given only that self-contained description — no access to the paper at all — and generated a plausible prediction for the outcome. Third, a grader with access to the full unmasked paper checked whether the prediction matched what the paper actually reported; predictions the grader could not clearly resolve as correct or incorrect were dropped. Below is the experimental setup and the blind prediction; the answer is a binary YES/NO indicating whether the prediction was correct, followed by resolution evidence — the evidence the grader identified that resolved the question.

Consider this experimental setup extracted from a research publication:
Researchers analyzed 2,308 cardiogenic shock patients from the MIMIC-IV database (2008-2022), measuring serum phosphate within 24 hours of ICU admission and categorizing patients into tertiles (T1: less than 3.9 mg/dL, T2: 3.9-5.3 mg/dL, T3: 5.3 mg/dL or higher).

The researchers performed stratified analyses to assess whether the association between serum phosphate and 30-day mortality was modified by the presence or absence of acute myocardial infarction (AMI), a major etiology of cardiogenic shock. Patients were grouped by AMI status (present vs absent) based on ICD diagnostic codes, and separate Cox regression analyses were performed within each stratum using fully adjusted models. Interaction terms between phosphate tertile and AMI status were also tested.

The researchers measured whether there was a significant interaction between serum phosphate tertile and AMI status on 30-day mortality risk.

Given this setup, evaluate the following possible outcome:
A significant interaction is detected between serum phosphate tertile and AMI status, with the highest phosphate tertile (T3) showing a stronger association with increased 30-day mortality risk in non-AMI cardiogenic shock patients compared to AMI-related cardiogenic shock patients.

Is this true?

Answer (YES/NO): NO